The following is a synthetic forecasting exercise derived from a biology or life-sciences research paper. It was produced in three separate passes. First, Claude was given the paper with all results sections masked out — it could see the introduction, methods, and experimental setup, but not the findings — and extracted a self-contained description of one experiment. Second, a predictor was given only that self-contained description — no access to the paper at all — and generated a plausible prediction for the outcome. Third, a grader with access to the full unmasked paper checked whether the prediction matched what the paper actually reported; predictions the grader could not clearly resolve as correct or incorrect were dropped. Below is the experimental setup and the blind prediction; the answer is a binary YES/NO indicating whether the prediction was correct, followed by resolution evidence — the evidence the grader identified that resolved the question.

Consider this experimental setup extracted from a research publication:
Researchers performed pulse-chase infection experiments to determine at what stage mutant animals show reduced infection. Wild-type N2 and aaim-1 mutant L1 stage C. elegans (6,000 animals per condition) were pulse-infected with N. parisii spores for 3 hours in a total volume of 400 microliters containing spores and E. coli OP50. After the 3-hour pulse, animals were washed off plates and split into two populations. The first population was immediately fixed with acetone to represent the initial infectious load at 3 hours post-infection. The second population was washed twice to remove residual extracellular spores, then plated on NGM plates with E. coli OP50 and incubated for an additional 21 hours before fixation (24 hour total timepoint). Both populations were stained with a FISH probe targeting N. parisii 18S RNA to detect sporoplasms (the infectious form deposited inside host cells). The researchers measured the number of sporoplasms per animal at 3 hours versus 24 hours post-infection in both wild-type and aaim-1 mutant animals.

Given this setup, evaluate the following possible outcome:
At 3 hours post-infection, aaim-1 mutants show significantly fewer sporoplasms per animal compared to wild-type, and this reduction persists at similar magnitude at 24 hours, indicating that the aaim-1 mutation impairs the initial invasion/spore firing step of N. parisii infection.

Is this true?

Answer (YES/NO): YES